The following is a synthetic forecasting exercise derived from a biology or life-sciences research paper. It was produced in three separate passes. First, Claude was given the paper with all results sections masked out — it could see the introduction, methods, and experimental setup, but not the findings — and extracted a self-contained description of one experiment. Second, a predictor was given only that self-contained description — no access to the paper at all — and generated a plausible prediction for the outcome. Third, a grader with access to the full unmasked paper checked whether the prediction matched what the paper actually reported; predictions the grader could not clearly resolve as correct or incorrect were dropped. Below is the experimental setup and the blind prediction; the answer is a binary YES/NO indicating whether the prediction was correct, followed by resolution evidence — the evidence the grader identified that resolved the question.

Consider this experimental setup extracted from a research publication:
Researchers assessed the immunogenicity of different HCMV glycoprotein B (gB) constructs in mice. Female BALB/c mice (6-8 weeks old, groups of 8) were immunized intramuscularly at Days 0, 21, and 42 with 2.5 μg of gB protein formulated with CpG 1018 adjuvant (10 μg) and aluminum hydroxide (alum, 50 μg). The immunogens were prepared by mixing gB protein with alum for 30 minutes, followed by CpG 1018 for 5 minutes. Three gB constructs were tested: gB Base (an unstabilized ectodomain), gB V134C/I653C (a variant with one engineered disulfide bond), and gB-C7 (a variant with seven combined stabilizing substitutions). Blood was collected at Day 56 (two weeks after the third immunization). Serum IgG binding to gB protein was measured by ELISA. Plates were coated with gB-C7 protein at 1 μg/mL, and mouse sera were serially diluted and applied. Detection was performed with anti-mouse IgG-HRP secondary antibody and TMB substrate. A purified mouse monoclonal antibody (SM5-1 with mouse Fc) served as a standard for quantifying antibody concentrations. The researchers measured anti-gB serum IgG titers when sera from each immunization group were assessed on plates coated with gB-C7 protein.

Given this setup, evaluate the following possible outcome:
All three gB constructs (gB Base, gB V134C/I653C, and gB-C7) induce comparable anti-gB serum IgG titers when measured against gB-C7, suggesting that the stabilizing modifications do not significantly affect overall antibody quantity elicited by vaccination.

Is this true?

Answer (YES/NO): YES